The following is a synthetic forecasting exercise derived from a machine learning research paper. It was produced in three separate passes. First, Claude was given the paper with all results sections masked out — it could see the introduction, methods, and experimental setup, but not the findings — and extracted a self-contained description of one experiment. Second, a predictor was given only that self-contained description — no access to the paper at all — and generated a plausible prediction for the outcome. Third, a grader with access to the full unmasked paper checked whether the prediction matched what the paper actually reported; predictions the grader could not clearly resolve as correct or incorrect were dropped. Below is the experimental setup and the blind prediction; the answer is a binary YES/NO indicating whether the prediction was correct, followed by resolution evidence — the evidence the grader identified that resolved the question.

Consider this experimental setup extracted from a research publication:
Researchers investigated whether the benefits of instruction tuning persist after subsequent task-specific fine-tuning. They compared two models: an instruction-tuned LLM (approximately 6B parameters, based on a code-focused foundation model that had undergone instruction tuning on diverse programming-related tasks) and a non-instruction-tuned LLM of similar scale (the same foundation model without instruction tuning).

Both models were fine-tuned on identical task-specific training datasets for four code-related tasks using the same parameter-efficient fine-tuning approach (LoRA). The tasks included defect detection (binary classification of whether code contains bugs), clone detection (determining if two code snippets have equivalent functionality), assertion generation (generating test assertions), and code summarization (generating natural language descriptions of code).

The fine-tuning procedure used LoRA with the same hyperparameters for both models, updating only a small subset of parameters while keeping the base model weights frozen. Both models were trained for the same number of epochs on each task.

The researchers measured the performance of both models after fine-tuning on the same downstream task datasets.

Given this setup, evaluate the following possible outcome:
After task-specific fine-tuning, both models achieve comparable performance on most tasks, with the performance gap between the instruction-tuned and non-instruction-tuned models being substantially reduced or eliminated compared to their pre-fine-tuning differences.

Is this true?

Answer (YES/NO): NO